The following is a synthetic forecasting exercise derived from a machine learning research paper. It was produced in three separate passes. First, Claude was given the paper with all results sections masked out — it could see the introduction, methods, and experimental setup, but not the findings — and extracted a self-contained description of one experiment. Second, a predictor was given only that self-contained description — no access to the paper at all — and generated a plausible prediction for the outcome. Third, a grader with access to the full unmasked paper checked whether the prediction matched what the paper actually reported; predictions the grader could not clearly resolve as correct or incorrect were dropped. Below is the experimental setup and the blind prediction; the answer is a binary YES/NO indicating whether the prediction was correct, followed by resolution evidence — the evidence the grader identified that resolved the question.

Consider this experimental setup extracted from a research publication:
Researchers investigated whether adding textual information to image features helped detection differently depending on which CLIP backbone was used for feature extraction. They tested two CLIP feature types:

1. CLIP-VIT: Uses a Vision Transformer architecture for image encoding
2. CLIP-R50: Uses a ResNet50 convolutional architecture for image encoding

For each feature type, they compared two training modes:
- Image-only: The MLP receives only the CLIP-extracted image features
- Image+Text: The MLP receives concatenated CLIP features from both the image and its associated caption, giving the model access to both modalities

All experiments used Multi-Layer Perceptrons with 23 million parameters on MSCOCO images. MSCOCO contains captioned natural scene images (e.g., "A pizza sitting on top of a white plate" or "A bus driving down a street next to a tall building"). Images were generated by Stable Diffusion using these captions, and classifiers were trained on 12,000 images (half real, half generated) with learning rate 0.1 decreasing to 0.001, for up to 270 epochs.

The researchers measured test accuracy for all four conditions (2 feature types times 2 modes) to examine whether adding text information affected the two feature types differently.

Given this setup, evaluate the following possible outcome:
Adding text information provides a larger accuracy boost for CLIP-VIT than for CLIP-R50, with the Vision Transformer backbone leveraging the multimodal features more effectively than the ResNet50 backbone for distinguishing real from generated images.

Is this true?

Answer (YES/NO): NO